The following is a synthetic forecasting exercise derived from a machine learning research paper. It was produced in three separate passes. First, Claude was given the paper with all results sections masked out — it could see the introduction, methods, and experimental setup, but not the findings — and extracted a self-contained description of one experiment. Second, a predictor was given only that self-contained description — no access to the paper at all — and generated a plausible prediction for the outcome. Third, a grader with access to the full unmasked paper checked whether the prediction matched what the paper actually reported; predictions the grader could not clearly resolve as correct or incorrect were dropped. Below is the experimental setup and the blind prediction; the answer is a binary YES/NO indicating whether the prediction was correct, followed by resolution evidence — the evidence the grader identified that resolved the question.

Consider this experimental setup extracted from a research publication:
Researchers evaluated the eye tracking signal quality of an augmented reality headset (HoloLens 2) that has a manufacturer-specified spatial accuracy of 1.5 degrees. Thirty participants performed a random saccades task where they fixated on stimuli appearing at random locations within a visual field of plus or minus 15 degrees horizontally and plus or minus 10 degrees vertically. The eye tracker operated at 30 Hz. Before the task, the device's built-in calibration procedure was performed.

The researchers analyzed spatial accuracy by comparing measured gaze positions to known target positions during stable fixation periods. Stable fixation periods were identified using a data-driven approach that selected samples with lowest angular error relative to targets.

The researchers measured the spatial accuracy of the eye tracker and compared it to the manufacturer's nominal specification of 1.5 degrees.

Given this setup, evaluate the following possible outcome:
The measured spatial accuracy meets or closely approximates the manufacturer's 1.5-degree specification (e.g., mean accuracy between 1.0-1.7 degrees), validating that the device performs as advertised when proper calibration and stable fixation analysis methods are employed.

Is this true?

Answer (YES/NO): NO